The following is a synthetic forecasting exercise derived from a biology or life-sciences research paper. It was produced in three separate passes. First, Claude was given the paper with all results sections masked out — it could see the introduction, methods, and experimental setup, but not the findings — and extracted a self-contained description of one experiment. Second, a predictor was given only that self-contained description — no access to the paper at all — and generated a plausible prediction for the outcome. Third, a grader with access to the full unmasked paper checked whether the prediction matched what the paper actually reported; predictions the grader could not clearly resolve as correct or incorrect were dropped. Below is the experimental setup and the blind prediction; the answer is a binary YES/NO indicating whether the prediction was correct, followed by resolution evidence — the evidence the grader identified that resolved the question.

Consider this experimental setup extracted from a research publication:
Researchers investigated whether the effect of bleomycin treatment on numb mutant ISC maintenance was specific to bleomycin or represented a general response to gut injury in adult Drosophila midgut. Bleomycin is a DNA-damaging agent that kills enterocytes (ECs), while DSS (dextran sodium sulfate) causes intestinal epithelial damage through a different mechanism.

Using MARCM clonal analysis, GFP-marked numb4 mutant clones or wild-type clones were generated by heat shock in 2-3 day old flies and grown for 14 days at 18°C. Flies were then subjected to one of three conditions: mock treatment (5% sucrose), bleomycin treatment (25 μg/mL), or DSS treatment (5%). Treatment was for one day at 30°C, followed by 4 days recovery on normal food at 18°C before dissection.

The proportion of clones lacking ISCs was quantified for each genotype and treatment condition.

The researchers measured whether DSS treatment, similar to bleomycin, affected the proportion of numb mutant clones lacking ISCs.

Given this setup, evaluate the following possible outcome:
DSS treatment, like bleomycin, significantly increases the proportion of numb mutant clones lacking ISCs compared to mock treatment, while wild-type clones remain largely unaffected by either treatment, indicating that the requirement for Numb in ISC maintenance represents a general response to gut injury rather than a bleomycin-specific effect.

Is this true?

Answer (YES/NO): NO